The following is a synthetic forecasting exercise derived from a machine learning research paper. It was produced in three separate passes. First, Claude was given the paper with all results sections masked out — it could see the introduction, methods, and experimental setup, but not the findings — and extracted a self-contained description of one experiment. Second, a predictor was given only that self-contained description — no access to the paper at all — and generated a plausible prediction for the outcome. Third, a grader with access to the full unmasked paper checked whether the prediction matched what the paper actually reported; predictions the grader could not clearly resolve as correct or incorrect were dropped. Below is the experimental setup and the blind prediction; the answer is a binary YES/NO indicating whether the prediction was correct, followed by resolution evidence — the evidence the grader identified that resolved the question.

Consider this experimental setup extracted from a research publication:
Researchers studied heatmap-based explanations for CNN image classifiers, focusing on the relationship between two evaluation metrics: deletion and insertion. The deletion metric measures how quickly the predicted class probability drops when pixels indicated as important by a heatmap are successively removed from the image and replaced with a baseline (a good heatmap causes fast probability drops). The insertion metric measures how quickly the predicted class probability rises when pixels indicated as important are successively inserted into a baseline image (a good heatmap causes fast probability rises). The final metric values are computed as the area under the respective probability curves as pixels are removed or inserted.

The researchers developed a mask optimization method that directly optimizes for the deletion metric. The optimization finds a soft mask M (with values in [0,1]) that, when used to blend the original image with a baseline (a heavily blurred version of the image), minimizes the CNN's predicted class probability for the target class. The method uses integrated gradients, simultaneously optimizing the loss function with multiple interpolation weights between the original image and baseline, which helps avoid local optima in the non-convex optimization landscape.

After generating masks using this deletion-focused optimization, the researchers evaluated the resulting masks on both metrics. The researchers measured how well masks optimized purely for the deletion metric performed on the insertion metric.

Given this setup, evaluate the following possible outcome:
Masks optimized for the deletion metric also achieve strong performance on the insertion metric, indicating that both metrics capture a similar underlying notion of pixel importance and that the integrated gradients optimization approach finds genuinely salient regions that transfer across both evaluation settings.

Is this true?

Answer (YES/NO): NO